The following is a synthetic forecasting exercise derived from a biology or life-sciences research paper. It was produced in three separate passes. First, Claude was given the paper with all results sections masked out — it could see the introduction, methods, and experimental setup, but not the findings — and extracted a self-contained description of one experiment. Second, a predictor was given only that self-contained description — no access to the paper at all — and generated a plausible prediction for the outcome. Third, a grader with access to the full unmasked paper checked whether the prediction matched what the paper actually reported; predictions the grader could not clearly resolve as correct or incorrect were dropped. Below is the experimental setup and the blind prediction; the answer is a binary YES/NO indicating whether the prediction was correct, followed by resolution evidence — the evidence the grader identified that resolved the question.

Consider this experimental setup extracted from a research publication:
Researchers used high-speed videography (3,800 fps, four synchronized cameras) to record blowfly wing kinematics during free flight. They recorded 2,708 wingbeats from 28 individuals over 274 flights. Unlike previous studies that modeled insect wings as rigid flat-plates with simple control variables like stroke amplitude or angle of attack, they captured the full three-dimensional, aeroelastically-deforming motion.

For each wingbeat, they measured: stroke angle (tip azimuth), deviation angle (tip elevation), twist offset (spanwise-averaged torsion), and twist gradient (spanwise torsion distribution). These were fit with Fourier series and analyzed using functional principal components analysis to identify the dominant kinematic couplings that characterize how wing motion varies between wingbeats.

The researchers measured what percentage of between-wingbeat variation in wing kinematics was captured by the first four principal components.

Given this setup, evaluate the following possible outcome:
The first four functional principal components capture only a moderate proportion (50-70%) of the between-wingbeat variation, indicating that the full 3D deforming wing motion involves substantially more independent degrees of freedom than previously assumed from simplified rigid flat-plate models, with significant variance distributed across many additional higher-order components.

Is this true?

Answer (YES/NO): YES